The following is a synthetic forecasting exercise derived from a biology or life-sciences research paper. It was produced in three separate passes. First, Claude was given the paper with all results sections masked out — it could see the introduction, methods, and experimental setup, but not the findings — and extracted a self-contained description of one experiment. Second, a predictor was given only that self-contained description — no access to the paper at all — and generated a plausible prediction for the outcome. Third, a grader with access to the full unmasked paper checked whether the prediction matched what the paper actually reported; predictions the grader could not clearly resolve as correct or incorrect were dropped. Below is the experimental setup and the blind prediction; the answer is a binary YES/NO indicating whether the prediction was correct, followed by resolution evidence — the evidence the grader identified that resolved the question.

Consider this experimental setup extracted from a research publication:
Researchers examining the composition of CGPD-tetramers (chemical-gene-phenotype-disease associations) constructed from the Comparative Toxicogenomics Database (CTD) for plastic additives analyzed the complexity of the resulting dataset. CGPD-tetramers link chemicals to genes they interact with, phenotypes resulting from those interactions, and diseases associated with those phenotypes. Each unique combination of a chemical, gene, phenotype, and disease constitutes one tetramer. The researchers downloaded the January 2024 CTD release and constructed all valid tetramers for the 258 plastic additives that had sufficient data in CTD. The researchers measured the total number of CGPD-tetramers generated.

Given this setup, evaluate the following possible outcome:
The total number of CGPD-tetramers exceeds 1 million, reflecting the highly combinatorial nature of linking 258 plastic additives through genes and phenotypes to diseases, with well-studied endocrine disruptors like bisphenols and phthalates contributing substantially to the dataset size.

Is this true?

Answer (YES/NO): NO